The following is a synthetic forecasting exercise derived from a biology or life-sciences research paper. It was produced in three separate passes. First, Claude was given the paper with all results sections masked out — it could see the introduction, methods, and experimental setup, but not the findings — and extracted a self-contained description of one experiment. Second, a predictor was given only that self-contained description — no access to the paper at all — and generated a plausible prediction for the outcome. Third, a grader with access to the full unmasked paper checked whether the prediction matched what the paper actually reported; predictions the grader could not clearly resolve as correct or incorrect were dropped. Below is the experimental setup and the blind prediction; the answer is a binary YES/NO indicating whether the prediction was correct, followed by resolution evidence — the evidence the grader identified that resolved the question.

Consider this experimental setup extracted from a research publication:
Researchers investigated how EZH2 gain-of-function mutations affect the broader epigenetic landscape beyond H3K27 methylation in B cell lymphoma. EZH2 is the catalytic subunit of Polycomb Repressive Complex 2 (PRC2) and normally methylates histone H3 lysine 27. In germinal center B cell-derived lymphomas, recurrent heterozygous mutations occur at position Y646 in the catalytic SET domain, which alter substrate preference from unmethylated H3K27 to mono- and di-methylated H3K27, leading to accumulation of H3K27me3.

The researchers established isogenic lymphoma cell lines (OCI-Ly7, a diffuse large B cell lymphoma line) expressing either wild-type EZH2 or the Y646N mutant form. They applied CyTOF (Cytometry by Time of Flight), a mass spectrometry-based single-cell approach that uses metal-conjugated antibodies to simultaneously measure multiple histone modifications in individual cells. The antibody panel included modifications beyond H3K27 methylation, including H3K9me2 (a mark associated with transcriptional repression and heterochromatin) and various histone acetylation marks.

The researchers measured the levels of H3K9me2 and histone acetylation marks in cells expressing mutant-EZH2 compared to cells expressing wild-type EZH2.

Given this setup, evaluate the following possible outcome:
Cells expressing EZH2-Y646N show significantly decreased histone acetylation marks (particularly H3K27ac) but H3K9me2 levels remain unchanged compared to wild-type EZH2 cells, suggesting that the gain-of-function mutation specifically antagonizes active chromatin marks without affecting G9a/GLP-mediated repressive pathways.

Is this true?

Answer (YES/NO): NO